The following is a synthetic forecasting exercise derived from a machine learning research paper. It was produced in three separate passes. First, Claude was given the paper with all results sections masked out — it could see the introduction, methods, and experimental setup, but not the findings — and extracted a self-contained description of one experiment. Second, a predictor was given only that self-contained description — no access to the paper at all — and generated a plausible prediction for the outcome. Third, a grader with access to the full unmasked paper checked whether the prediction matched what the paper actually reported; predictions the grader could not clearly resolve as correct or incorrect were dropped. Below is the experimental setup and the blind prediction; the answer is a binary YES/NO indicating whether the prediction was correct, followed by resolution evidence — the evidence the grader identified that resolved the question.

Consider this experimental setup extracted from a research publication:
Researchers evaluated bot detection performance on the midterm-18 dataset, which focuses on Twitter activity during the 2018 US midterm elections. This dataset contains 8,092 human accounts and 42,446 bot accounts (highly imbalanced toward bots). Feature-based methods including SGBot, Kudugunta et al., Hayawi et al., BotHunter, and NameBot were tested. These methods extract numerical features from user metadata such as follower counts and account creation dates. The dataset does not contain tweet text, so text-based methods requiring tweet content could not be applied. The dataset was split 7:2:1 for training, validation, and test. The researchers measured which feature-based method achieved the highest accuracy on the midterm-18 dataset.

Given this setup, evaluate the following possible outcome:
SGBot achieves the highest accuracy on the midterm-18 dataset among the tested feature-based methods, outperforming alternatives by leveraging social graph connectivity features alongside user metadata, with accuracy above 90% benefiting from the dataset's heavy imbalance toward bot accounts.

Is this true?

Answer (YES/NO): NO